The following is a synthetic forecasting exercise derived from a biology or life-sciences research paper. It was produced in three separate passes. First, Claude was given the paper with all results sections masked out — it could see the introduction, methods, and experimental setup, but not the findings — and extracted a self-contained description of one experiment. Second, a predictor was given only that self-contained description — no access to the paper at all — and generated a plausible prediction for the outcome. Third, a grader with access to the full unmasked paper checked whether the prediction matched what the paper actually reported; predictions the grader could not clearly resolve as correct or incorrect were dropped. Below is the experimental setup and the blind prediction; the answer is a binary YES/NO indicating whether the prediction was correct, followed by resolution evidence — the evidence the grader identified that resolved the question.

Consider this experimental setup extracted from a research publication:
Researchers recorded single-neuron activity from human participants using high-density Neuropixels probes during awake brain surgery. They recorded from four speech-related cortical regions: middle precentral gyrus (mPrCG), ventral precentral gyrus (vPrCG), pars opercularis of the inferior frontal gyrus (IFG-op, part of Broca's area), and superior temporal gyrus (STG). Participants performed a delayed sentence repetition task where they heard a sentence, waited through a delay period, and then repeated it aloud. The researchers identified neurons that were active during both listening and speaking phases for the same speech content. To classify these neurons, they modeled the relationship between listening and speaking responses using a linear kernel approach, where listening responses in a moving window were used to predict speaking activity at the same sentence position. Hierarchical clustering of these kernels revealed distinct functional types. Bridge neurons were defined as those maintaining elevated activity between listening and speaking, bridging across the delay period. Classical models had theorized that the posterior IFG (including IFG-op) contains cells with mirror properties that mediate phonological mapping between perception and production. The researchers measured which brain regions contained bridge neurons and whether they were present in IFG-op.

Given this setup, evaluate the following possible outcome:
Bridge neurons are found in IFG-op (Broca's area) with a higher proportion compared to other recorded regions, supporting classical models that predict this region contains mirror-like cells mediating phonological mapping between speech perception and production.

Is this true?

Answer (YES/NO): NO